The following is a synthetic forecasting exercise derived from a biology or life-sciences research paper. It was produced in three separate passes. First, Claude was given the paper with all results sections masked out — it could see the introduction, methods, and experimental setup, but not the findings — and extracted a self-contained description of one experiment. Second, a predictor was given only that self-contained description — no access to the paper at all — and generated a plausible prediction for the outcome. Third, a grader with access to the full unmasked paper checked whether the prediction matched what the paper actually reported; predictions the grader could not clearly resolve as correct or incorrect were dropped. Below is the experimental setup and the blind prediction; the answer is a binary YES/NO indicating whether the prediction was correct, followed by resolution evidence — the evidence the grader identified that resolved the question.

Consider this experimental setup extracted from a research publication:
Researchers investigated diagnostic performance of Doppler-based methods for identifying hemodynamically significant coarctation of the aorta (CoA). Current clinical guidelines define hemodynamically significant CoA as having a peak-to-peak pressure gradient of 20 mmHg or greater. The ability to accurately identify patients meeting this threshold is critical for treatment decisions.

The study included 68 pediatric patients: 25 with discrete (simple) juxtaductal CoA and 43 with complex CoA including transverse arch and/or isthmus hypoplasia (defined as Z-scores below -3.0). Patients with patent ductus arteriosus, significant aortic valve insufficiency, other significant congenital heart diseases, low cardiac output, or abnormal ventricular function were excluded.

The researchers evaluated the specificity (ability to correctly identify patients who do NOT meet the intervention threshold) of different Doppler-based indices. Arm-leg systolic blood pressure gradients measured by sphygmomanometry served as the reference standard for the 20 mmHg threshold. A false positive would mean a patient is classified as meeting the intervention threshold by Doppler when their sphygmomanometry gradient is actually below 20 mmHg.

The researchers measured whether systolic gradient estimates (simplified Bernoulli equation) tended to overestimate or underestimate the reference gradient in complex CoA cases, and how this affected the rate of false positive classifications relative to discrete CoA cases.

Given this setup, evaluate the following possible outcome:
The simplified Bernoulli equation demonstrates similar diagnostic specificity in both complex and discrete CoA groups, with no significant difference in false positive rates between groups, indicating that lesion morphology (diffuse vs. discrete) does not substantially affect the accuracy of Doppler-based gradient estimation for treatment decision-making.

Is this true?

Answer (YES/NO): NO